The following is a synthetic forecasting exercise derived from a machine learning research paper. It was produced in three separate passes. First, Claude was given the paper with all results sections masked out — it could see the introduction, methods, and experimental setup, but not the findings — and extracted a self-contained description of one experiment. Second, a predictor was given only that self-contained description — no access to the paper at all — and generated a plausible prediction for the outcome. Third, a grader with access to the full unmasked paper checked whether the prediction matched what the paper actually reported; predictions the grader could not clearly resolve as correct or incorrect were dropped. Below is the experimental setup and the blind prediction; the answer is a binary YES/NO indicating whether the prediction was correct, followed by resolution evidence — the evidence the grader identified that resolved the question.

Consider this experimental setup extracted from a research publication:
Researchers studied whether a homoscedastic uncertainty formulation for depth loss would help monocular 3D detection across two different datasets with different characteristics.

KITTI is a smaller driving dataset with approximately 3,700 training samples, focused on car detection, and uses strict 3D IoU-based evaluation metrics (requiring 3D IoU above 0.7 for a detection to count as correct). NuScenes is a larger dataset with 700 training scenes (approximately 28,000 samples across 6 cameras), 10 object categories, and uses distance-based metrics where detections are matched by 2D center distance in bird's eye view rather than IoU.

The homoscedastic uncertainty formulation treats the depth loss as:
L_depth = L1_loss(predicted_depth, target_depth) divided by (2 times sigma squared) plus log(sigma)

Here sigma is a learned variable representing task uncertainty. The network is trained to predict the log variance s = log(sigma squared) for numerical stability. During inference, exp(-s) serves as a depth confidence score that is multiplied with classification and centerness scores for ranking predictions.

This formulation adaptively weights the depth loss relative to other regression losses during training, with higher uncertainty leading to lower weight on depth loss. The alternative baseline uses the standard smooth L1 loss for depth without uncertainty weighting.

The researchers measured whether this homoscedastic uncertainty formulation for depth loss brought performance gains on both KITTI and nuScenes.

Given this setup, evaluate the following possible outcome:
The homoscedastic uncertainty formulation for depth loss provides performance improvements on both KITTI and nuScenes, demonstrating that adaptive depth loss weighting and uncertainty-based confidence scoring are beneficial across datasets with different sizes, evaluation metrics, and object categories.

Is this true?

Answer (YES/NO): NO